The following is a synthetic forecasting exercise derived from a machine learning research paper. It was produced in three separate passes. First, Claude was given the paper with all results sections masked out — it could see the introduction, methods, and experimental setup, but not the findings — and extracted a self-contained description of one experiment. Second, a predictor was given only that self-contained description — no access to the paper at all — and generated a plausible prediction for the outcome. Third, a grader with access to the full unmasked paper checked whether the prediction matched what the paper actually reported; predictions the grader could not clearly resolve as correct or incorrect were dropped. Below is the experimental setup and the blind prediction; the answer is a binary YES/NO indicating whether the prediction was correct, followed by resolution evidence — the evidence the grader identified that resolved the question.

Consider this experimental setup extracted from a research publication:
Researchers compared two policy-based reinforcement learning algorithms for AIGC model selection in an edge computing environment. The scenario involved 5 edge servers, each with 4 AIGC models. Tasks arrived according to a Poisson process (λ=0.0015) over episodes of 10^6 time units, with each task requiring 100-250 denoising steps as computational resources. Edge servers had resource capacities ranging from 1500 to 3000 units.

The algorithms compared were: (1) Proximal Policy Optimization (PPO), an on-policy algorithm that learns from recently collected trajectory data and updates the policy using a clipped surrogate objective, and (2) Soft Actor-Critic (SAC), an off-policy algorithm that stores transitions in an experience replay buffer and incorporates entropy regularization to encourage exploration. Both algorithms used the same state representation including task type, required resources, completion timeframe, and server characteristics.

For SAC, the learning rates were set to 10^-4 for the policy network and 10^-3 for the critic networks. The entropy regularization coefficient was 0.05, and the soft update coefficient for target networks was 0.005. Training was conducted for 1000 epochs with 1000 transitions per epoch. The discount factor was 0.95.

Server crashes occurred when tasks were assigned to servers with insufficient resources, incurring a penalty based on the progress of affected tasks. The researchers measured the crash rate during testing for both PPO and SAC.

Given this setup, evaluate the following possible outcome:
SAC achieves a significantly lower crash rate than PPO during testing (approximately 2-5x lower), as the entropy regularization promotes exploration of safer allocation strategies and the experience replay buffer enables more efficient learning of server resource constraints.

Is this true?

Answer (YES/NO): NO